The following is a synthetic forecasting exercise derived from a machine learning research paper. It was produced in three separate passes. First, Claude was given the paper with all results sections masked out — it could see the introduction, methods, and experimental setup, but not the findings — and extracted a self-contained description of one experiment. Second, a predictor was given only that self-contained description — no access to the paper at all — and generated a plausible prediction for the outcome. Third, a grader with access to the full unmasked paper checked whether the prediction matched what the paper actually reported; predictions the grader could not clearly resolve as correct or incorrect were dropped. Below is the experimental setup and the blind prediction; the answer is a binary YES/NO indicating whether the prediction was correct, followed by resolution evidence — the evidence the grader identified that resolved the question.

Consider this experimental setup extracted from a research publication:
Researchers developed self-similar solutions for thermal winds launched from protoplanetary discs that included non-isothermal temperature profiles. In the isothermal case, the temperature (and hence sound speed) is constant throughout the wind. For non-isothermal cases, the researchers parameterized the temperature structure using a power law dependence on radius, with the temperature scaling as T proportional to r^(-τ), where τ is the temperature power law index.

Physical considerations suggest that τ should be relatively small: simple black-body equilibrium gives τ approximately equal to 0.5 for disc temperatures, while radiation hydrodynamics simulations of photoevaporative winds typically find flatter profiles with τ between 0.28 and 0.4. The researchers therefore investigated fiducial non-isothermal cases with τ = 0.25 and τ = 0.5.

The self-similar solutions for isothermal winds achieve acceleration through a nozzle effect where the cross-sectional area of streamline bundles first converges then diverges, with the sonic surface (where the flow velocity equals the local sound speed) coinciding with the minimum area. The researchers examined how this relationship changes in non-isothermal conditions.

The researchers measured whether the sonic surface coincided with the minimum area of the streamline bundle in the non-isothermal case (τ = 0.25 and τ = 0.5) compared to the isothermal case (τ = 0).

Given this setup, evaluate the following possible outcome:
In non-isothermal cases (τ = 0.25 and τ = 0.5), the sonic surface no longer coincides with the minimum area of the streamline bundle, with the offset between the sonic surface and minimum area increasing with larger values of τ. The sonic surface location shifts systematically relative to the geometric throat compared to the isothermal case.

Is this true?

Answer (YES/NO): NO